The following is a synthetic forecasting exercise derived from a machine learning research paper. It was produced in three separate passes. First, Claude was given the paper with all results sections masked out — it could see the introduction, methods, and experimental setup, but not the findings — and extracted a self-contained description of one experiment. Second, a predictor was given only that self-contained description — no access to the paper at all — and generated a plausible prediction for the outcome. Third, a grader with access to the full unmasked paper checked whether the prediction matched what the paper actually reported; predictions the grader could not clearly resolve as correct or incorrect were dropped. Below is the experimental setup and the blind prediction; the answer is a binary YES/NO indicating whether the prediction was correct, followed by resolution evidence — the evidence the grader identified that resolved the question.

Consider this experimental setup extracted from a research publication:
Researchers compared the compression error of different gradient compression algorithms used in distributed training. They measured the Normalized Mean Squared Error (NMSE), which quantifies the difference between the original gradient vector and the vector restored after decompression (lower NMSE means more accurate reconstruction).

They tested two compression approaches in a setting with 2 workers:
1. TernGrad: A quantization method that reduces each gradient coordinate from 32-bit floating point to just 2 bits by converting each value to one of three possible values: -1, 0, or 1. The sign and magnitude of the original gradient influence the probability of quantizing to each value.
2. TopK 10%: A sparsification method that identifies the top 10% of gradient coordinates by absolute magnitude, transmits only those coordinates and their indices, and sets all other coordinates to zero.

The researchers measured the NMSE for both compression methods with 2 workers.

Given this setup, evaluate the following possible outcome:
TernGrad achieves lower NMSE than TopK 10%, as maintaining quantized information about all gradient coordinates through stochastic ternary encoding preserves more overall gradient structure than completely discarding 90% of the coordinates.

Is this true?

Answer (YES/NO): NO